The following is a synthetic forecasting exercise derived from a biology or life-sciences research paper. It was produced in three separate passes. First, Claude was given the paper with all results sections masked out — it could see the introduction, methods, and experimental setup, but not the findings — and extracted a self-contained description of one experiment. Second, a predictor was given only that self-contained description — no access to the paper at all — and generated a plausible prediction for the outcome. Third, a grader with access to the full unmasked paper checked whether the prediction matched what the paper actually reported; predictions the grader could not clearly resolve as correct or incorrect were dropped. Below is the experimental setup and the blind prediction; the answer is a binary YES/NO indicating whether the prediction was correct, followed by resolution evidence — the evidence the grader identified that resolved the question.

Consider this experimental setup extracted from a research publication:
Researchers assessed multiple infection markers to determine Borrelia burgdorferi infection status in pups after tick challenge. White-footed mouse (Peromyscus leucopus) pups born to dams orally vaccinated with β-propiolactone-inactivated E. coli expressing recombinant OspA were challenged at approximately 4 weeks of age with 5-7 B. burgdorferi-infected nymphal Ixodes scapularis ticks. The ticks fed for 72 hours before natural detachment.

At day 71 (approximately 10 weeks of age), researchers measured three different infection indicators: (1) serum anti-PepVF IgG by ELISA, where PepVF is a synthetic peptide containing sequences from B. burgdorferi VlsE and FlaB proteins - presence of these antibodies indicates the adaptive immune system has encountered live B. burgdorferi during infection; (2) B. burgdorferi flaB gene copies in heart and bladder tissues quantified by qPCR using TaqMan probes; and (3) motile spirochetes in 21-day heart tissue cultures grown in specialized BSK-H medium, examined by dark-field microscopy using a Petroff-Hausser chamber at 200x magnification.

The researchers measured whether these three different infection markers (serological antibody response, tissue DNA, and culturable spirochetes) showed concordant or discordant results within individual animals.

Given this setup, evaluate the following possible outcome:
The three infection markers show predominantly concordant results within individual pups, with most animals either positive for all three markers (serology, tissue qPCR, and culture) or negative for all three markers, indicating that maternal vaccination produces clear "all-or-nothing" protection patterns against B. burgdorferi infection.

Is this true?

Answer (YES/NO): YES